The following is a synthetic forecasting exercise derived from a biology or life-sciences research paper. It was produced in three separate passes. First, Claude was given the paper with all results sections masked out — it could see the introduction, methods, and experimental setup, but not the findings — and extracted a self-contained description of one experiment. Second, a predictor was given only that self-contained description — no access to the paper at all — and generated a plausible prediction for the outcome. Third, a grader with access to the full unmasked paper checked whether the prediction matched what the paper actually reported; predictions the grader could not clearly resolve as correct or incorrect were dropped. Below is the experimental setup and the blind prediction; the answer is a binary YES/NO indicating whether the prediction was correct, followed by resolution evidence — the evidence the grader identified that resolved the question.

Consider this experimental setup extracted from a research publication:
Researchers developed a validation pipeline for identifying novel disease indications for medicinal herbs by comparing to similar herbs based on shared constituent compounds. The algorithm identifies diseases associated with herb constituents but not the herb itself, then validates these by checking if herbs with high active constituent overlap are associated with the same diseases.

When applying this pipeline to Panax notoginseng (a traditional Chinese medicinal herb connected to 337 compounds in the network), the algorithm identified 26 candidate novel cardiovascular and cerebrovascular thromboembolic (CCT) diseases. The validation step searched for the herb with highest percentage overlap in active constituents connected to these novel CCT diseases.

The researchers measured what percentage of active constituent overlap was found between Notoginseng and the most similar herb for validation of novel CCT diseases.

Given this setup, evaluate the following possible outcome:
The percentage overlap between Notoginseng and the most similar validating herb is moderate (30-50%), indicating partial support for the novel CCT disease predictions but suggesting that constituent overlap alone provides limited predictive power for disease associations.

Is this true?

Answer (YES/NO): NO